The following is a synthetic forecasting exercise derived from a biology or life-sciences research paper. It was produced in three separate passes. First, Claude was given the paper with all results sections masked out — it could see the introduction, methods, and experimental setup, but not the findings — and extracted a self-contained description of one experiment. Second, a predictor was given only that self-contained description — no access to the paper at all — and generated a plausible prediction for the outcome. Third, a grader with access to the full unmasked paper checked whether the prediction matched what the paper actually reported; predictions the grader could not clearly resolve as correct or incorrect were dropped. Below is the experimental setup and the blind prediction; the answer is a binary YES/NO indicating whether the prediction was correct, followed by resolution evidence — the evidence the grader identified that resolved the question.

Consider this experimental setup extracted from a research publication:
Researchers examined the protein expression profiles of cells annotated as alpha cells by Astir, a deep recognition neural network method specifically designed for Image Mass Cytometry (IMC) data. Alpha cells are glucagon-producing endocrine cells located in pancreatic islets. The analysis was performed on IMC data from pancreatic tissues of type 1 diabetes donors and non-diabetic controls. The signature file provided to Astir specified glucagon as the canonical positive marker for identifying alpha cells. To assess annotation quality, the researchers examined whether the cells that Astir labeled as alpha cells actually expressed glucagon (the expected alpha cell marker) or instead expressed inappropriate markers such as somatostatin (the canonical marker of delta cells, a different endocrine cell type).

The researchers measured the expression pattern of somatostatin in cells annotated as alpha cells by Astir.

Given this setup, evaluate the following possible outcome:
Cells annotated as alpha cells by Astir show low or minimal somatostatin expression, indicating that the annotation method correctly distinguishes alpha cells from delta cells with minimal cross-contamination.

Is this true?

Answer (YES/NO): NO